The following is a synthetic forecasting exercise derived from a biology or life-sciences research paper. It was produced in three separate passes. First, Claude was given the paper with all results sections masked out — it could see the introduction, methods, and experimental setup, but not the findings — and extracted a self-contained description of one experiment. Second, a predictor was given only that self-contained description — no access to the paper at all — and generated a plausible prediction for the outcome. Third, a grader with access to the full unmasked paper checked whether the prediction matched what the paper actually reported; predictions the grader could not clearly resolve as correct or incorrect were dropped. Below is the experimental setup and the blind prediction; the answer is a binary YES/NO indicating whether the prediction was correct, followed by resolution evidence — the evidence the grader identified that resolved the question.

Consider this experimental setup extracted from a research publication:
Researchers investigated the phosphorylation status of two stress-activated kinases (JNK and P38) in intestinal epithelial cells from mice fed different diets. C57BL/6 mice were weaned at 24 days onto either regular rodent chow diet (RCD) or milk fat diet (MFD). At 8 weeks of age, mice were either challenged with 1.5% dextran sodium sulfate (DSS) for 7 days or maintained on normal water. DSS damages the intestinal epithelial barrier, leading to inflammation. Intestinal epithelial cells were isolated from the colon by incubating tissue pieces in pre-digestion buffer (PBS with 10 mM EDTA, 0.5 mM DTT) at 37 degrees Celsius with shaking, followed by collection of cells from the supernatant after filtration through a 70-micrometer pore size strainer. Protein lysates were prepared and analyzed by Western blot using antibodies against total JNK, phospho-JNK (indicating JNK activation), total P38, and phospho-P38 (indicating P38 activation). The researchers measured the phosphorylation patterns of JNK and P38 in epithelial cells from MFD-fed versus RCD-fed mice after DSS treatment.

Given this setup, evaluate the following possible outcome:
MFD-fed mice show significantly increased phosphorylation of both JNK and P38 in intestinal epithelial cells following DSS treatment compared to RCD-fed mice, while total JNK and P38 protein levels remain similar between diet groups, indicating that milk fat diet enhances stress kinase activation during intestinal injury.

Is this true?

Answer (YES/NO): NO